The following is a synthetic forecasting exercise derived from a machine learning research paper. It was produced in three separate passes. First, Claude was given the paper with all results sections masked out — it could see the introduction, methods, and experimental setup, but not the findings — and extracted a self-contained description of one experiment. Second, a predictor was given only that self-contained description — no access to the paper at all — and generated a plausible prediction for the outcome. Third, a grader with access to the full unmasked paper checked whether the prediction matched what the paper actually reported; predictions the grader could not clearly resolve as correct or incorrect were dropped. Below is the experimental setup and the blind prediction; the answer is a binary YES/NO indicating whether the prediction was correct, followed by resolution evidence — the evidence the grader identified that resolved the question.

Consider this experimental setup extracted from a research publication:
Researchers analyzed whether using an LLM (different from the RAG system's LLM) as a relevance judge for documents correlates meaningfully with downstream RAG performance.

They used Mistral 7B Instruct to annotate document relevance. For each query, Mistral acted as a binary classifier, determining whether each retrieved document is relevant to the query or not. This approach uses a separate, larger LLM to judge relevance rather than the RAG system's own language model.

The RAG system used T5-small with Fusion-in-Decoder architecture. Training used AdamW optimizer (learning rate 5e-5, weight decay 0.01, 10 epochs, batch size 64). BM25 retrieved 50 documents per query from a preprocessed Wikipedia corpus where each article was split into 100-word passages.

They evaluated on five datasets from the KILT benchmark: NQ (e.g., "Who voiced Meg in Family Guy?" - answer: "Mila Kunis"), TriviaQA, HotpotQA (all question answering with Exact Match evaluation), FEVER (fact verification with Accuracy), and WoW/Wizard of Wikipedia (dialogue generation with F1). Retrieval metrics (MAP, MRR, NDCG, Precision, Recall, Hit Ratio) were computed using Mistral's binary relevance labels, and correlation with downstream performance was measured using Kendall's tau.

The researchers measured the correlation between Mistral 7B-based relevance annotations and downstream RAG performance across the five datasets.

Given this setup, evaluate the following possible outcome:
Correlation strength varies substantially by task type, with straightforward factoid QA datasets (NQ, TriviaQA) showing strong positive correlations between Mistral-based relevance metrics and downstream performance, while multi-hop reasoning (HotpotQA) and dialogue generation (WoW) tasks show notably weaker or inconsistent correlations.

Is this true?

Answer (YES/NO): NO